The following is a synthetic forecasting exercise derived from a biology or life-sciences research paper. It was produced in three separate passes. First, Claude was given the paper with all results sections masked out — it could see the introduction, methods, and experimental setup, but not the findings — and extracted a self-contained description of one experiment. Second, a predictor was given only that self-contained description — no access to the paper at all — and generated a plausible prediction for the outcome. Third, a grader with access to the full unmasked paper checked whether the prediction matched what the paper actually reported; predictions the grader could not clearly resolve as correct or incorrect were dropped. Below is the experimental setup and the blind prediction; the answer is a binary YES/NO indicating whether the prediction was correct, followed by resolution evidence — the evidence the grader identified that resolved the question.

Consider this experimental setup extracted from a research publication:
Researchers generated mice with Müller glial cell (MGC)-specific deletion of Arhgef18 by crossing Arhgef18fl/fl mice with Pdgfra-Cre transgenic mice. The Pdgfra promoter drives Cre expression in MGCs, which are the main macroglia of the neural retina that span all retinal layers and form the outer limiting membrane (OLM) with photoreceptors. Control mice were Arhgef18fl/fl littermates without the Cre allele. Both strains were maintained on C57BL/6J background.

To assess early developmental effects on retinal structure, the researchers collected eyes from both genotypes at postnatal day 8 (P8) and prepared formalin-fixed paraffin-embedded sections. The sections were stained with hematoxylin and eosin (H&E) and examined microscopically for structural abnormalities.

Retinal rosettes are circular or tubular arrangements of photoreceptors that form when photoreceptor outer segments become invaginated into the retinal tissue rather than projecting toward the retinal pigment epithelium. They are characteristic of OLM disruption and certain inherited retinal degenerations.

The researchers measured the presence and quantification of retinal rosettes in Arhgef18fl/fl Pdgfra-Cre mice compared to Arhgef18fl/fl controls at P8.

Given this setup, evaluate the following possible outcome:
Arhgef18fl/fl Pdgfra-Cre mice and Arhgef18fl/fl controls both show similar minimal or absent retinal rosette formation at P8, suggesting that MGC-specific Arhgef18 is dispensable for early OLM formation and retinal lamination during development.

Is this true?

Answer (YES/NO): NO